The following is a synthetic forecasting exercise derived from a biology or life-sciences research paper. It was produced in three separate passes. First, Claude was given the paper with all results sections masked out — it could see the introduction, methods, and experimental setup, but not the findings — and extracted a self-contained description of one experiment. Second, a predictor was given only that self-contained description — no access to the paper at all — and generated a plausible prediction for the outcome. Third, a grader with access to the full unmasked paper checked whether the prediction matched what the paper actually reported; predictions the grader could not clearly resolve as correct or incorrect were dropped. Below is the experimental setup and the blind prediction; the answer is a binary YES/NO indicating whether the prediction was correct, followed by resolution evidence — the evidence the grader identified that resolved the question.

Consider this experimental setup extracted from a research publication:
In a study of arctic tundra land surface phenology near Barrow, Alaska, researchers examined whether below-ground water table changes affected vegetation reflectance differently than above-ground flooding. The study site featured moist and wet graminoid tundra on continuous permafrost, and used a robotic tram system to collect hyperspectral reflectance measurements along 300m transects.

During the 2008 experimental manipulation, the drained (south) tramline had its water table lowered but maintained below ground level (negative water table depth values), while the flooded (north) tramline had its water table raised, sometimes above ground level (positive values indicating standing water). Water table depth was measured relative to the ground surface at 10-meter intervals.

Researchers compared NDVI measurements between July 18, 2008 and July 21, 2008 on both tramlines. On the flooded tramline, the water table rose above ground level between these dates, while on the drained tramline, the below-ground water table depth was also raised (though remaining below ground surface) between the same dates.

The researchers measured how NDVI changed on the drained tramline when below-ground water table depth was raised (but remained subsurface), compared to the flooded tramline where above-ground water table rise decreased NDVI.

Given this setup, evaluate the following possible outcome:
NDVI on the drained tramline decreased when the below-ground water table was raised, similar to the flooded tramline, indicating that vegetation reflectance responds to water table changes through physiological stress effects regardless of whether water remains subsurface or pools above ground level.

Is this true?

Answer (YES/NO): NO